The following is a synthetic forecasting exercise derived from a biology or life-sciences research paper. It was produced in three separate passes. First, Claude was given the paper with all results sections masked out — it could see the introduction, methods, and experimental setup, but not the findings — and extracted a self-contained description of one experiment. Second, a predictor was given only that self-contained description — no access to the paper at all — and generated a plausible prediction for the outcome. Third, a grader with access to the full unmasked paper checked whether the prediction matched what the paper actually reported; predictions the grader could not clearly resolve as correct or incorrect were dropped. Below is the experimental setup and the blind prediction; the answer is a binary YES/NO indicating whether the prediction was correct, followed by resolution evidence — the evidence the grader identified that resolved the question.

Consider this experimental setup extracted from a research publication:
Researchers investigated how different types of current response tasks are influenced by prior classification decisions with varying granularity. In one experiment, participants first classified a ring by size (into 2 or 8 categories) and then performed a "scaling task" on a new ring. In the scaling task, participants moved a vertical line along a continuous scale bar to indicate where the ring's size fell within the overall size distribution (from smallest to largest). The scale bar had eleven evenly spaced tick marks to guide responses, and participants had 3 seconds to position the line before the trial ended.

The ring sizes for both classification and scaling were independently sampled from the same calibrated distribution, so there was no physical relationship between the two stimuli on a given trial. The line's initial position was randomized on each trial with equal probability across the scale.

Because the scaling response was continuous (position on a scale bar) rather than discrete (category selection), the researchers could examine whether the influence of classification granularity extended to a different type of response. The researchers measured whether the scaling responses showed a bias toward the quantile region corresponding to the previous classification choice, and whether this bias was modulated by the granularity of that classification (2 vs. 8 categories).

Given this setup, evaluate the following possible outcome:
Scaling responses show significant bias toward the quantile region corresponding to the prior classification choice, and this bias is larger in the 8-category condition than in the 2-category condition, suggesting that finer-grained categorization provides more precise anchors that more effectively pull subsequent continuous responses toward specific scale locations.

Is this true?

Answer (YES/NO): YES